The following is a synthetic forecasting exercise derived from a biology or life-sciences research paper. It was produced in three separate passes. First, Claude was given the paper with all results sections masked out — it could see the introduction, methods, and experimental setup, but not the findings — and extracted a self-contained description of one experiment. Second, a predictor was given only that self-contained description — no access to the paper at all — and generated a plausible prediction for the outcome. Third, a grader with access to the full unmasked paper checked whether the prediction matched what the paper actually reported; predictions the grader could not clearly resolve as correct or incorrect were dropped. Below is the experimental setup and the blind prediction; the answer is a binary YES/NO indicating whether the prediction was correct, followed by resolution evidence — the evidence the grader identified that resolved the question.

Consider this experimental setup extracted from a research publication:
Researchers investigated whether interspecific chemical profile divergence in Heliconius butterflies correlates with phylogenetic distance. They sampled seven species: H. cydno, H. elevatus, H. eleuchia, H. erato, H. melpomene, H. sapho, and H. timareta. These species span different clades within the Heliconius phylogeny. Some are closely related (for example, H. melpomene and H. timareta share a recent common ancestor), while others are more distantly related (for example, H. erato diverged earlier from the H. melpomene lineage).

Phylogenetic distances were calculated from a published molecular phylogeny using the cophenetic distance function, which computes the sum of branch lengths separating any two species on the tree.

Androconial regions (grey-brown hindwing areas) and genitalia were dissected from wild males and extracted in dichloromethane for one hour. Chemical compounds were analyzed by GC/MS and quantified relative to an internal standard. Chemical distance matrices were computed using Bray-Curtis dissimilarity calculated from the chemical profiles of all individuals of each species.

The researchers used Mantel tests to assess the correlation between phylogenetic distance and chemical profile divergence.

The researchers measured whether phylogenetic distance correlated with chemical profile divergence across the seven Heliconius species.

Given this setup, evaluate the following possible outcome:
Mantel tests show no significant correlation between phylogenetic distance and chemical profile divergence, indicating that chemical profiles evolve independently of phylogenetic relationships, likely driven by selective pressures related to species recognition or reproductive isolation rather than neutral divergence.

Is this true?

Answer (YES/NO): NO